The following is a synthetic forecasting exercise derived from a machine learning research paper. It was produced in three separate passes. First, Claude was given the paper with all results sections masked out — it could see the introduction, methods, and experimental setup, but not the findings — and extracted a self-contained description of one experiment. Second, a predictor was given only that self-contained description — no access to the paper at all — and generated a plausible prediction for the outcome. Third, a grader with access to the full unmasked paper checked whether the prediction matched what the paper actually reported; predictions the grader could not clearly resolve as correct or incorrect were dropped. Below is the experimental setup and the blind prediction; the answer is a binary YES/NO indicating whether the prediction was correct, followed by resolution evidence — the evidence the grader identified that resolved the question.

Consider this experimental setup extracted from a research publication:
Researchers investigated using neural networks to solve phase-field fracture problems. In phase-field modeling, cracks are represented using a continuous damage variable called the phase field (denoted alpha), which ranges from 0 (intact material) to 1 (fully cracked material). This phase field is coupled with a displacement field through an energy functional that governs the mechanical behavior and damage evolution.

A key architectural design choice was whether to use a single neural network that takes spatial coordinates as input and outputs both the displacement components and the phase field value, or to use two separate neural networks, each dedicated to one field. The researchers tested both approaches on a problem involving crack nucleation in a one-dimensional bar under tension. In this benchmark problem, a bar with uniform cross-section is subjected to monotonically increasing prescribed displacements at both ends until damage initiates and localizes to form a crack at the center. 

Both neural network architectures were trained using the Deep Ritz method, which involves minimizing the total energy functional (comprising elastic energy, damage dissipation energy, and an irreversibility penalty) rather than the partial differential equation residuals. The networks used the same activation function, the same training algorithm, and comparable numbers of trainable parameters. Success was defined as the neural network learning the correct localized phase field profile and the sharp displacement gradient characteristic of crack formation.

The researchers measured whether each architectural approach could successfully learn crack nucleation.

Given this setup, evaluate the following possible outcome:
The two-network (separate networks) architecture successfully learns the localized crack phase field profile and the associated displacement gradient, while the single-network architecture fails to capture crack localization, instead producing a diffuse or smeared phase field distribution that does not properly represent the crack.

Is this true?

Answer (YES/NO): NO